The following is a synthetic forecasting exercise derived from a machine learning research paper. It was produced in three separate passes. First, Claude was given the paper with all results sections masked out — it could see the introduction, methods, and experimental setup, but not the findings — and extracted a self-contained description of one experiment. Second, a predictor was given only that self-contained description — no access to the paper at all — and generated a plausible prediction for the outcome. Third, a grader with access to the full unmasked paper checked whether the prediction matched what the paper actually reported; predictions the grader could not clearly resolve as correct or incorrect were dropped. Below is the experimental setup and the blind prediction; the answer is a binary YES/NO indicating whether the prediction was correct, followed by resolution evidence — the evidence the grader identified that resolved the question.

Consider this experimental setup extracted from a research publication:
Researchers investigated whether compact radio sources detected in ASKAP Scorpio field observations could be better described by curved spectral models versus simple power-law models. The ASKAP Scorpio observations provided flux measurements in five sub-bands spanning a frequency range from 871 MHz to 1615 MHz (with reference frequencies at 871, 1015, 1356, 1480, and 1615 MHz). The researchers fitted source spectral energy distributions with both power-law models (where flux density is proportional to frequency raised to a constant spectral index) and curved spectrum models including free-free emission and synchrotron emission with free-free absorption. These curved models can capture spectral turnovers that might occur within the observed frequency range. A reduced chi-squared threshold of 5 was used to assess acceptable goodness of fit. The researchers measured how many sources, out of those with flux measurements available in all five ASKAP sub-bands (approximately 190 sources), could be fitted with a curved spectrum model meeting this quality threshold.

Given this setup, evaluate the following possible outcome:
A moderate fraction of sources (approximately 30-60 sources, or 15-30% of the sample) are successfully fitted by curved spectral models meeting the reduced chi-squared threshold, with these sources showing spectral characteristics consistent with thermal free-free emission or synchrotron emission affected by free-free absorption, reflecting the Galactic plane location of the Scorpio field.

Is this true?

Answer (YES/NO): NO